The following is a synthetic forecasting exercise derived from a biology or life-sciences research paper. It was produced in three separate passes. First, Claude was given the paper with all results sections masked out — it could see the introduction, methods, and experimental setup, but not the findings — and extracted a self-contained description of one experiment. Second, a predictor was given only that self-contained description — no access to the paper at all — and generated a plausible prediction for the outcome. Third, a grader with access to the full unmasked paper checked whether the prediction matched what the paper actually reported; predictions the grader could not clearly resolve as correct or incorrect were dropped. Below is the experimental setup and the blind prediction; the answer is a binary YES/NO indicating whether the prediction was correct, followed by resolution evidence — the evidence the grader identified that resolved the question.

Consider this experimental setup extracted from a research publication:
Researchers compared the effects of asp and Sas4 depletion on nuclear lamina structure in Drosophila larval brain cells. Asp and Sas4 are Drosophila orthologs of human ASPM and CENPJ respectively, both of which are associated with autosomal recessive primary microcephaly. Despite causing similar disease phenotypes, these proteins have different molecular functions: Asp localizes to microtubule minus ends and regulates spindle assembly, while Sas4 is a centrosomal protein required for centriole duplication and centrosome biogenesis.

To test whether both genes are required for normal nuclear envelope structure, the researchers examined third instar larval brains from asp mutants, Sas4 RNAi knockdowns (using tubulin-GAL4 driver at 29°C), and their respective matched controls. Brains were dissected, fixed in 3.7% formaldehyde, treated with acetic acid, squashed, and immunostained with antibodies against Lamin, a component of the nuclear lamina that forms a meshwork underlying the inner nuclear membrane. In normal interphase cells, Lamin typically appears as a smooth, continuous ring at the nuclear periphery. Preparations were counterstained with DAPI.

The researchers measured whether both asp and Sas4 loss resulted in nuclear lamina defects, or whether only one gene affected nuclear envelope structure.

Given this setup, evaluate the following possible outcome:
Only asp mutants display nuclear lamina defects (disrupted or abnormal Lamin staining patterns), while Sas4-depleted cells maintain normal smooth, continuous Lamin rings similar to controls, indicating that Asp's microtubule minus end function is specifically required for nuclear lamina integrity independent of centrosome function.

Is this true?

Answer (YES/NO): NO